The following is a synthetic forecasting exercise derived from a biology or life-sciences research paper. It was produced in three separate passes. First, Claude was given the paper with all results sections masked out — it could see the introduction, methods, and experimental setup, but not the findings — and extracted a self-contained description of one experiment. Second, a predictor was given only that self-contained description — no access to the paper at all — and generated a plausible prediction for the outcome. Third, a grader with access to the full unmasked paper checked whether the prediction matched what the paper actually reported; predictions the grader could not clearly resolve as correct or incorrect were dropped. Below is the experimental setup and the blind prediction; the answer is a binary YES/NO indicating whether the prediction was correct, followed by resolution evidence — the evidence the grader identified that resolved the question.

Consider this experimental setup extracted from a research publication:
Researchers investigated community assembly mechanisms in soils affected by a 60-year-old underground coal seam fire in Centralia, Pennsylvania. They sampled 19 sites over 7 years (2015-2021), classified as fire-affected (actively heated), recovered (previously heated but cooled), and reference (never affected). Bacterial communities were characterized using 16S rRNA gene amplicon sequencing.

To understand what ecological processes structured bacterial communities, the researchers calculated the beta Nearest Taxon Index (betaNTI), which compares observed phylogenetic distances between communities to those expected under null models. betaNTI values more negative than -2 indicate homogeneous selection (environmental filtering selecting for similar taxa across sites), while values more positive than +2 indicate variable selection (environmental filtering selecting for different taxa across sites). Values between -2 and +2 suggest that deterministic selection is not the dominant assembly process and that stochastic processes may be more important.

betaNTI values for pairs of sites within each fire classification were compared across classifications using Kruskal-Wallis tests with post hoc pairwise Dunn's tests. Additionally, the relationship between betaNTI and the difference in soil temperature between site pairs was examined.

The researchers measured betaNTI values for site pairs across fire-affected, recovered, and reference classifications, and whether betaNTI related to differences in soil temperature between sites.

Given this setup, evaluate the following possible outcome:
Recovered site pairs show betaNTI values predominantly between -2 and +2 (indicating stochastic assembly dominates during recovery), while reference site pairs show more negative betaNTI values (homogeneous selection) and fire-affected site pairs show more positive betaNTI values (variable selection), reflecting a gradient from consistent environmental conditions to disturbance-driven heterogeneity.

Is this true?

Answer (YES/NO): NO